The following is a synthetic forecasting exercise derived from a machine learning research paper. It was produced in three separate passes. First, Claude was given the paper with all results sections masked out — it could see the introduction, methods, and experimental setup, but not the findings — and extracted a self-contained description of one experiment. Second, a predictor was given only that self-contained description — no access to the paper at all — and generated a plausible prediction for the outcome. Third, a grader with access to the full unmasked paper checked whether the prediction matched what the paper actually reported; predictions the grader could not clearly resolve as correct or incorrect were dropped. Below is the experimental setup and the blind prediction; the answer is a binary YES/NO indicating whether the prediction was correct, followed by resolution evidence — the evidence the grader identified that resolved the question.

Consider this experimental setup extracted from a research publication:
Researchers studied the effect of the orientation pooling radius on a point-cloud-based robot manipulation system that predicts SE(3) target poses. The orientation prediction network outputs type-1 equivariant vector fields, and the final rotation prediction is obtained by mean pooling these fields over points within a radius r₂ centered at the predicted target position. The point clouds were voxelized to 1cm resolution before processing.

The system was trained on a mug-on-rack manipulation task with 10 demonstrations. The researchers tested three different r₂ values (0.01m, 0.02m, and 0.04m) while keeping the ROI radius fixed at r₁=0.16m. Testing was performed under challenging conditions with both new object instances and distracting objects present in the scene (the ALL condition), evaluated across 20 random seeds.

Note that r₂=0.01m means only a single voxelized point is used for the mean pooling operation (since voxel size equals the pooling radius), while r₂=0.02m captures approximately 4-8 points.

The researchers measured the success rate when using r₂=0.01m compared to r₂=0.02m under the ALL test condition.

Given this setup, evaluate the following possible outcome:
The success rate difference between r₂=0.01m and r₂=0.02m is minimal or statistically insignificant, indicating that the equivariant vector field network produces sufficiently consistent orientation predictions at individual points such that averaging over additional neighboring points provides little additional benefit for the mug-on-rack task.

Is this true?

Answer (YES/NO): NO